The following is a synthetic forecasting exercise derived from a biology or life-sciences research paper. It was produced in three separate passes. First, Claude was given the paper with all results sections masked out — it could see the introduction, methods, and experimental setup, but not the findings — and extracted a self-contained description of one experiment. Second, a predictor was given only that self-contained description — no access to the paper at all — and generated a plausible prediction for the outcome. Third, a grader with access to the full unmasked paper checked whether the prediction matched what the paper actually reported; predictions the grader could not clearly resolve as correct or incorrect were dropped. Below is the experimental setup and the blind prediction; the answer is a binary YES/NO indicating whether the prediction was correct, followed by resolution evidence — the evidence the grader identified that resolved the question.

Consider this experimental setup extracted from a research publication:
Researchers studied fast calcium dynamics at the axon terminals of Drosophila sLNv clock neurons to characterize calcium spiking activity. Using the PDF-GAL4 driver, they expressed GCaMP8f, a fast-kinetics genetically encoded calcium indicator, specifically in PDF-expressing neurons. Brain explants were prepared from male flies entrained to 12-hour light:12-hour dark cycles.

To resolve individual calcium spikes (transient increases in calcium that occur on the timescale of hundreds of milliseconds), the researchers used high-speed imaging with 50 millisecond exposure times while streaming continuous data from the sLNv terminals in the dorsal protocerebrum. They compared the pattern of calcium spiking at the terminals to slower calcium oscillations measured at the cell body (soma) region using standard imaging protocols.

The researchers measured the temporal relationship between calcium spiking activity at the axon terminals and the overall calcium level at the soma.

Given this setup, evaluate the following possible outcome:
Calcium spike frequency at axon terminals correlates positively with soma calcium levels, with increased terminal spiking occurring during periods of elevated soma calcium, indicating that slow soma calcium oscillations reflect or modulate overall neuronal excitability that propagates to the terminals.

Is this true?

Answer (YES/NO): NO